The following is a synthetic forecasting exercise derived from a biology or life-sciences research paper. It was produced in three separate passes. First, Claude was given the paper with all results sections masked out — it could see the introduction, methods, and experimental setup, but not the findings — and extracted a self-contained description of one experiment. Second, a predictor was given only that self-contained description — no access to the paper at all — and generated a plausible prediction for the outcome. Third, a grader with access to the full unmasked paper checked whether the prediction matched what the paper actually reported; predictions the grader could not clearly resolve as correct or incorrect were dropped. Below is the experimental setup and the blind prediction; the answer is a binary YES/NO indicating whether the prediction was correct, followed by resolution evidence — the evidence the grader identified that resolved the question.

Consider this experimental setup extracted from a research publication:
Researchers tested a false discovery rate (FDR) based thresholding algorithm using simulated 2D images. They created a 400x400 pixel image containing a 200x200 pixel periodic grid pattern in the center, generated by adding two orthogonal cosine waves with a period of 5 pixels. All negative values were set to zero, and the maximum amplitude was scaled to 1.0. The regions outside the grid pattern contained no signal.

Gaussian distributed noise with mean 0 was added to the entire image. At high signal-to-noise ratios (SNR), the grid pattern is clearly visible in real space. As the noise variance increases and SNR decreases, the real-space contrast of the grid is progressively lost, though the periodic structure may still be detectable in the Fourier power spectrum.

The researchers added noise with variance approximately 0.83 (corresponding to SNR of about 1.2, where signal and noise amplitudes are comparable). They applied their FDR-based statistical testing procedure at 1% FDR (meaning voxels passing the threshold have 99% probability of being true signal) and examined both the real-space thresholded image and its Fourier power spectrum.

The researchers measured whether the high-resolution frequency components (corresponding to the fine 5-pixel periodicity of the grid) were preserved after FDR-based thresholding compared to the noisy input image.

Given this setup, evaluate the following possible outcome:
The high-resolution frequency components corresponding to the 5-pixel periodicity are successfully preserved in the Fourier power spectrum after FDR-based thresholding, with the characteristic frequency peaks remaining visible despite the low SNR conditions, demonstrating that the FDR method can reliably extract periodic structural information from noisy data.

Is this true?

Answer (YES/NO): YES